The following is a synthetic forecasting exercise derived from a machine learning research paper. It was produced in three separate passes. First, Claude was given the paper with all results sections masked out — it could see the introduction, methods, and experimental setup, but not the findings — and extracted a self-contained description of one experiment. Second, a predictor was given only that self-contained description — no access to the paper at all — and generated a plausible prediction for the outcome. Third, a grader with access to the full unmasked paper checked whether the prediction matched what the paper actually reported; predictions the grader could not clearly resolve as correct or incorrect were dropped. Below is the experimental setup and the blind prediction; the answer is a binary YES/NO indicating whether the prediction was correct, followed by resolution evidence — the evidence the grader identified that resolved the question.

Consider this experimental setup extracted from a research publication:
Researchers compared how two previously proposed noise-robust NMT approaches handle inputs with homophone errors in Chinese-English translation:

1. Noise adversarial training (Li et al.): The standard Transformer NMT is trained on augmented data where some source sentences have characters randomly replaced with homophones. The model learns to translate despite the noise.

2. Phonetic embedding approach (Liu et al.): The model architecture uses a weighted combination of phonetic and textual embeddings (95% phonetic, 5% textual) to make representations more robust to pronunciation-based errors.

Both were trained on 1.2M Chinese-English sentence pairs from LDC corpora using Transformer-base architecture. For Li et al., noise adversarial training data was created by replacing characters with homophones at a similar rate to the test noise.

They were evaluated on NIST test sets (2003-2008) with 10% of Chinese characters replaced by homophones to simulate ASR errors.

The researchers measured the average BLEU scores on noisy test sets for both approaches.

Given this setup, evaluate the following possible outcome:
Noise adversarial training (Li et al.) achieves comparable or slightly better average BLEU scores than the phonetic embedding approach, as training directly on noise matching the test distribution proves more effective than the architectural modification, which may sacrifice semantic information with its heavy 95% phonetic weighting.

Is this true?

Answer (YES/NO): YES